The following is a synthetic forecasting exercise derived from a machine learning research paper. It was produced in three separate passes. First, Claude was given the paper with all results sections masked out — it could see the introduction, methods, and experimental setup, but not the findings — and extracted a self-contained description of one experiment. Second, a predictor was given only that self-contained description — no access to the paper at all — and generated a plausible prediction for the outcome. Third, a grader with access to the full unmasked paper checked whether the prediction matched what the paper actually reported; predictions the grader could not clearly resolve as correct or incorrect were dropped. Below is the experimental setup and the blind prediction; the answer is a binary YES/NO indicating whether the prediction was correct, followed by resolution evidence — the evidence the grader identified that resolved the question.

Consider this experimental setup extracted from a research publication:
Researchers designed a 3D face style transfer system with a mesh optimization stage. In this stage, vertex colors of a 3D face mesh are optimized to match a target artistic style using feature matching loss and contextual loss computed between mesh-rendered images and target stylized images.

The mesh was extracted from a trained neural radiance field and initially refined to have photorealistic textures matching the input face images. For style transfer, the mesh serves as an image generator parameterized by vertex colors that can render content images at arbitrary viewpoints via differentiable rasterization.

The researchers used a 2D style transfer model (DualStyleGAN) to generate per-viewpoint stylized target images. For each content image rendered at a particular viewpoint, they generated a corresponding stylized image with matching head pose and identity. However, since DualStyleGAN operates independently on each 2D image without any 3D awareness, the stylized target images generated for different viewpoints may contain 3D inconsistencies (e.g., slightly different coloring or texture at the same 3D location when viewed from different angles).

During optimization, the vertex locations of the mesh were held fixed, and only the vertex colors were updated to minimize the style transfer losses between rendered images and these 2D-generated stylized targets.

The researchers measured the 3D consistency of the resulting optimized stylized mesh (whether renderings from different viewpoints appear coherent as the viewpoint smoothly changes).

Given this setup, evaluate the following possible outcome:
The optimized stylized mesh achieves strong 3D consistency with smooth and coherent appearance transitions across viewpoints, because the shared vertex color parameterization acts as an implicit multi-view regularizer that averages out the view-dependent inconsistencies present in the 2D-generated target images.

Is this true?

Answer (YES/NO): YES